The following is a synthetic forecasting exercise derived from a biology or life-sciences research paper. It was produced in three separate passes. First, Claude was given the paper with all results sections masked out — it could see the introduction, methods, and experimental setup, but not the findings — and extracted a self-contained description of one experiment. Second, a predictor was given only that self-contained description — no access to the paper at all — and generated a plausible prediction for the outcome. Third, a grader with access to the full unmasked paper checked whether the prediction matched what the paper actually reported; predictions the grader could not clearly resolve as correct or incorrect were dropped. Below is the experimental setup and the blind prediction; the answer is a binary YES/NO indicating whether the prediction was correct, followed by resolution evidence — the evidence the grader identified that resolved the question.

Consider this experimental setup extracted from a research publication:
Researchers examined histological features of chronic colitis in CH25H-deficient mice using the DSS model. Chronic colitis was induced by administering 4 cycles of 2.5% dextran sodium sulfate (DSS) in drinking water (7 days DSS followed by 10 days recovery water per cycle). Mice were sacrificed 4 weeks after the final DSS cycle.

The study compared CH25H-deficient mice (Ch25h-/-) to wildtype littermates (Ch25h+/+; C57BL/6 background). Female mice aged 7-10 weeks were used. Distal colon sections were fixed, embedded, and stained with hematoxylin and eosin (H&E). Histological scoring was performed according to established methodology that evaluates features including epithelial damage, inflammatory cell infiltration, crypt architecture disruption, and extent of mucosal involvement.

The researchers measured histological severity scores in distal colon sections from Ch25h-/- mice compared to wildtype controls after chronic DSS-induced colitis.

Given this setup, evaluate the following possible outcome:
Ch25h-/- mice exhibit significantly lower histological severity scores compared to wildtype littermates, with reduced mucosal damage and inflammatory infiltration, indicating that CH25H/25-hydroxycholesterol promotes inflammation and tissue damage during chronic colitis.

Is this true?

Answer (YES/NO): NO